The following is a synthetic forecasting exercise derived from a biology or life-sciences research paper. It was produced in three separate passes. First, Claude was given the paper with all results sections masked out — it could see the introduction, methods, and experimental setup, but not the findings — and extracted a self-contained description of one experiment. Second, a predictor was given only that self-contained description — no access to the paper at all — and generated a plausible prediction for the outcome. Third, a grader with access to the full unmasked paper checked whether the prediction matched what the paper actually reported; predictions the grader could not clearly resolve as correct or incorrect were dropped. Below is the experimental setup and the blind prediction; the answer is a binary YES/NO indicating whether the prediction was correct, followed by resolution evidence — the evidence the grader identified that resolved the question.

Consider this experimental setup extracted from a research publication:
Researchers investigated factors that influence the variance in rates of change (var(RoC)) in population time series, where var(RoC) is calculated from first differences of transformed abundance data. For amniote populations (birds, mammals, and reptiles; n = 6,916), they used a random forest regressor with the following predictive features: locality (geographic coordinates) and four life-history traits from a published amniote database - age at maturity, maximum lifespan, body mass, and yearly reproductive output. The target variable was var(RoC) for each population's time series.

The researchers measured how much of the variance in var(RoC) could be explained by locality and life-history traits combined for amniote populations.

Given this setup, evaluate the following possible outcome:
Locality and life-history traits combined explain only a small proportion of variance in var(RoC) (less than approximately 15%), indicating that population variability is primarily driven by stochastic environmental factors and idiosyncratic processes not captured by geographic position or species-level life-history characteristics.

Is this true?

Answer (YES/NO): NO